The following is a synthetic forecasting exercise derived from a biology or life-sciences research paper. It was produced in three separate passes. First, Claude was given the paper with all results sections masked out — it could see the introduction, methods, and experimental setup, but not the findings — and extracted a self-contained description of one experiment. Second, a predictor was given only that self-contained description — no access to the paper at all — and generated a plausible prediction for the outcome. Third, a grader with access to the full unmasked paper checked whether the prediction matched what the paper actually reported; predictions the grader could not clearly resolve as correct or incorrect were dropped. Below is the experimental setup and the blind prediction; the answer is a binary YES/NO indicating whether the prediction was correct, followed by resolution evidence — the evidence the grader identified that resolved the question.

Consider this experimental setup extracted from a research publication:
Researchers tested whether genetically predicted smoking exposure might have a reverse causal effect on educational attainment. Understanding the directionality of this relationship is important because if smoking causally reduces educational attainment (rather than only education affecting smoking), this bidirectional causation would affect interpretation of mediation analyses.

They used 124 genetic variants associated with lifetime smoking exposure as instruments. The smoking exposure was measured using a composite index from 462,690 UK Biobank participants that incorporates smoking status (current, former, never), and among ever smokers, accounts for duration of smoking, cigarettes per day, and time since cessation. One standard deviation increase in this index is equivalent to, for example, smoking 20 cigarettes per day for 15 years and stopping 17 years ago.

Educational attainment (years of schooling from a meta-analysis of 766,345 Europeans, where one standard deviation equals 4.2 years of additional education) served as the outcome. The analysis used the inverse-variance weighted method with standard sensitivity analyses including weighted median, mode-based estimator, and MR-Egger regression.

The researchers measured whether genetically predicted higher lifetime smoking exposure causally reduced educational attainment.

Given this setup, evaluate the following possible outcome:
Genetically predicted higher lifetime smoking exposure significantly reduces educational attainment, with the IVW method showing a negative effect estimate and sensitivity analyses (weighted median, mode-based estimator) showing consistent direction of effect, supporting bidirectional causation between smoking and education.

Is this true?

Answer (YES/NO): NO